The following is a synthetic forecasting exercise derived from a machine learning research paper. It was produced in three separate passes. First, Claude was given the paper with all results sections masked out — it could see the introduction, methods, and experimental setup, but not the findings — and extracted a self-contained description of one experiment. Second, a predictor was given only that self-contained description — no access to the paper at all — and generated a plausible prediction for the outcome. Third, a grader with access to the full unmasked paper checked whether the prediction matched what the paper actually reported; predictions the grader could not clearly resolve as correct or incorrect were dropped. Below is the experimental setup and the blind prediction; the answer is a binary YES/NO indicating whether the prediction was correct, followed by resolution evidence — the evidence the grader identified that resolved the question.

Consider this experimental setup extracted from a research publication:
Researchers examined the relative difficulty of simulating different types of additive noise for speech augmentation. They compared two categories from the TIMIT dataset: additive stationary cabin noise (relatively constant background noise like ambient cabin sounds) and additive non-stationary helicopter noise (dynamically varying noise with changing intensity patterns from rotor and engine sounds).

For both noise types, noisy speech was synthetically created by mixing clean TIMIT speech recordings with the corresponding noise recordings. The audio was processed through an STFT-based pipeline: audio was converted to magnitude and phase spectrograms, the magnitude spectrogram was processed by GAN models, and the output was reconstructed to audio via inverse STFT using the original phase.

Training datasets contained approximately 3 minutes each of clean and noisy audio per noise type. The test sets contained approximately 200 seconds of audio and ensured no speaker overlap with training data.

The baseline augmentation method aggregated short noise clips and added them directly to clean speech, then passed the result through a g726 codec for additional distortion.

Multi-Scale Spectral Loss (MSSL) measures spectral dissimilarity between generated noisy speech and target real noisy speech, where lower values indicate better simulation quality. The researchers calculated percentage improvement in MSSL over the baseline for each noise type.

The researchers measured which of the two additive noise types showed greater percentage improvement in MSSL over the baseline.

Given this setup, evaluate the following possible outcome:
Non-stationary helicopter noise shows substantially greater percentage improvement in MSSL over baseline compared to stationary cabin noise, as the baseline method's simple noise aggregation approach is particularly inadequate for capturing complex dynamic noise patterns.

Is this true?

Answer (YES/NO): NO